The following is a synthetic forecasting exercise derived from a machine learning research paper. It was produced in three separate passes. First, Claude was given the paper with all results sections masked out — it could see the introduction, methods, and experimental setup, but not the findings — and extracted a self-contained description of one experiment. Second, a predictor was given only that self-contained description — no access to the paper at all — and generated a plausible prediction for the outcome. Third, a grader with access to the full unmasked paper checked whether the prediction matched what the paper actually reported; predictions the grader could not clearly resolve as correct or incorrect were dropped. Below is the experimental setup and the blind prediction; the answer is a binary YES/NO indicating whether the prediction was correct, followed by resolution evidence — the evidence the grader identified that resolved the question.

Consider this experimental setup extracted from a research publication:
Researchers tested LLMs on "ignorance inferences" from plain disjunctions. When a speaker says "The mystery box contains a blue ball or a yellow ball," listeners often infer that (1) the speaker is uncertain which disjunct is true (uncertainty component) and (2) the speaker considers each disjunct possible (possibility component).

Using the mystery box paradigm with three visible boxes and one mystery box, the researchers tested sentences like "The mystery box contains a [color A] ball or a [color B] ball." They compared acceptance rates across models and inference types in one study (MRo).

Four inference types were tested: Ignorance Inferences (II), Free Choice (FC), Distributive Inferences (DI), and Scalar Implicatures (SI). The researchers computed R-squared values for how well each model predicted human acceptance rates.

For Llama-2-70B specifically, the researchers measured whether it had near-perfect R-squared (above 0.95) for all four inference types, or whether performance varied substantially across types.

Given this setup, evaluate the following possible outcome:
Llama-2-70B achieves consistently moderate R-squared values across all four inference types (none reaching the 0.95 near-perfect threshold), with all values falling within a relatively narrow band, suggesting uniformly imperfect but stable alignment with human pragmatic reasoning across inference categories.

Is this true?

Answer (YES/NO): NO